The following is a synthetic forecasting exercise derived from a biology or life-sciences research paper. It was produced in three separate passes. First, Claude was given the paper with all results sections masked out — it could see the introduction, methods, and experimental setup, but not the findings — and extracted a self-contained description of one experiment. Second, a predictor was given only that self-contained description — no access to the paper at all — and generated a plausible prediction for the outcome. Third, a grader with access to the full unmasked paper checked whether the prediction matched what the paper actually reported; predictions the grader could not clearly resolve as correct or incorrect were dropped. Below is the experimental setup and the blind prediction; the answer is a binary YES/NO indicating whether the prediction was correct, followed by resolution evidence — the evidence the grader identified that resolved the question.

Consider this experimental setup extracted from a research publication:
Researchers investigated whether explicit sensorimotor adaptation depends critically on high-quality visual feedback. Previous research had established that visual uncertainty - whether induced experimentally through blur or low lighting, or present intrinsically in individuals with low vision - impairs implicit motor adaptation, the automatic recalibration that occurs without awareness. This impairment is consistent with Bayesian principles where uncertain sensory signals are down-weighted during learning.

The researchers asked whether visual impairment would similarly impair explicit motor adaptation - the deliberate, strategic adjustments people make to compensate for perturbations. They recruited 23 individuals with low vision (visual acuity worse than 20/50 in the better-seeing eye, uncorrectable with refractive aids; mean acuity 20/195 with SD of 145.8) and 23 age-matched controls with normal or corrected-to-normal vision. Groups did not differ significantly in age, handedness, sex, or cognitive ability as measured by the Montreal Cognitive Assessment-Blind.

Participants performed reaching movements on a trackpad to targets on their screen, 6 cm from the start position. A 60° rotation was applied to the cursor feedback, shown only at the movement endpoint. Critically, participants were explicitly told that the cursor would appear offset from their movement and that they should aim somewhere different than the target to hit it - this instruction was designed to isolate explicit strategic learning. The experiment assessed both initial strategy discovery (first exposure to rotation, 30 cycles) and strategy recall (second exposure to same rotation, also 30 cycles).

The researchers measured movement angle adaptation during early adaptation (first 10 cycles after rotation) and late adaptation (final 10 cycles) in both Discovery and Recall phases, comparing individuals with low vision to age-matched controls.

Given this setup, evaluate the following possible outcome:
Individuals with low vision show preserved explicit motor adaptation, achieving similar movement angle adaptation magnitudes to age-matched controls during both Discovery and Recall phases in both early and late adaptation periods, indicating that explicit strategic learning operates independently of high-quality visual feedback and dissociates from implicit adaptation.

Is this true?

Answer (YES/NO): YES